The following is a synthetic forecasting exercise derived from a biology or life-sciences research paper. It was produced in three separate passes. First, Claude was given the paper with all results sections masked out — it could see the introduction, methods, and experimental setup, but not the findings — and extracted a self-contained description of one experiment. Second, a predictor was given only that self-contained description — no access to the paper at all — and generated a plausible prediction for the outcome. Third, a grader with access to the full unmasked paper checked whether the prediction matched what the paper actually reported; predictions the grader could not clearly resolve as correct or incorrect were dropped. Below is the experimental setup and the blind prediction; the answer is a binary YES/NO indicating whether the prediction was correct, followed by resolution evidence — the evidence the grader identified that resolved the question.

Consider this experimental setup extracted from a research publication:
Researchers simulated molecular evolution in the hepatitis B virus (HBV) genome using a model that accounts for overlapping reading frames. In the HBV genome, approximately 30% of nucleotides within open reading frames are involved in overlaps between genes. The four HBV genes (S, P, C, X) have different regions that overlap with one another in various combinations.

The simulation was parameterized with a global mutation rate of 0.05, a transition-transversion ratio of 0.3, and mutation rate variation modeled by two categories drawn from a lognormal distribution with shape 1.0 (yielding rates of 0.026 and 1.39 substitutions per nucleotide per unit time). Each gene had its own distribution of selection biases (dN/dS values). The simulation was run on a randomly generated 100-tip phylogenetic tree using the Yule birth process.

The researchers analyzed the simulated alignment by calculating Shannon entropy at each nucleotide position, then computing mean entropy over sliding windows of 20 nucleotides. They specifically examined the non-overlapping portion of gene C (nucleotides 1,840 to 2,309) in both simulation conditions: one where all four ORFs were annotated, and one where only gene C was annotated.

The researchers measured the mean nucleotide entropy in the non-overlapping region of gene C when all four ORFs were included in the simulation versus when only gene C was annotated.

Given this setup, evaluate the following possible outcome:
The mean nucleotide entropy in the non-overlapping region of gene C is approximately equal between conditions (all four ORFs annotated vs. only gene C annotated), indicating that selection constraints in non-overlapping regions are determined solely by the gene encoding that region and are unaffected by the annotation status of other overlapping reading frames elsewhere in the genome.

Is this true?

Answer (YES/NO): YES